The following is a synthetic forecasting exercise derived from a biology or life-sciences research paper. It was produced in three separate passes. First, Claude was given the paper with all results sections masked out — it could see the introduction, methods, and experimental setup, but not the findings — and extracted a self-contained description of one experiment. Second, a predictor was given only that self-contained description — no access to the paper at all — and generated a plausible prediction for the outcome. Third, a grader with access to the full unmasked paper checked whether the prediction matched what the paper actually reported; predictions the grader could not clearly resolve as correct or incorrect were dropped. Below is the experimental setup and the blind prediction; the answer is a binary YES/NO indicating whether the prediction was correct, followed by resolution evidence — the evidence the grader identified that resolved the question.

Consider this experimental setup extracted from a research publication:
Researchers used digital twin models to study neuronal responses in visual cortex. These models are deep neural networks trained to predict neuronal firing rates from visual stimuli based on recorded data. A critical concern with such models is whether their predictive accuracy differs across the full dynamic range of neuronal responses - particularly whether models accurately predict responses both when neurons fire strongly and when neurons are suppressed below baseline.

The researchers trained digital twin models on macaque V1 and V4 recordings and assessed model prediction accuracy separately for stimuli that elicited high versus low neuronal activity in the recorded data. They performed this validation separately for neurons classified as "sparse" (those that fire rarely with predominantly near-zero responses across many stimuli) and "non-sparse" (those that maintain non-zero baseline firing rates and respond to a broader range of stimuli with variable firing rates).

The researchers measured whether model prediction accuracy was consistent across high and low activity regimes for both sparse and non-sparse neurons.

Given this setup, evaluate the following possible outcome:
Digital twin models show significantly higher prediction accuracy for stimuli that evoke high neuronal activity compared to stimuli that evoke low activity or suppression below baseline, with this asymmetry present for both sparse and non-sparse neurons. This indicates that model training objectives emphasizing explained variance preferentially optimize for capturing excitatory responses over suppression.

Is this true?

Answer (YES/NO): NO